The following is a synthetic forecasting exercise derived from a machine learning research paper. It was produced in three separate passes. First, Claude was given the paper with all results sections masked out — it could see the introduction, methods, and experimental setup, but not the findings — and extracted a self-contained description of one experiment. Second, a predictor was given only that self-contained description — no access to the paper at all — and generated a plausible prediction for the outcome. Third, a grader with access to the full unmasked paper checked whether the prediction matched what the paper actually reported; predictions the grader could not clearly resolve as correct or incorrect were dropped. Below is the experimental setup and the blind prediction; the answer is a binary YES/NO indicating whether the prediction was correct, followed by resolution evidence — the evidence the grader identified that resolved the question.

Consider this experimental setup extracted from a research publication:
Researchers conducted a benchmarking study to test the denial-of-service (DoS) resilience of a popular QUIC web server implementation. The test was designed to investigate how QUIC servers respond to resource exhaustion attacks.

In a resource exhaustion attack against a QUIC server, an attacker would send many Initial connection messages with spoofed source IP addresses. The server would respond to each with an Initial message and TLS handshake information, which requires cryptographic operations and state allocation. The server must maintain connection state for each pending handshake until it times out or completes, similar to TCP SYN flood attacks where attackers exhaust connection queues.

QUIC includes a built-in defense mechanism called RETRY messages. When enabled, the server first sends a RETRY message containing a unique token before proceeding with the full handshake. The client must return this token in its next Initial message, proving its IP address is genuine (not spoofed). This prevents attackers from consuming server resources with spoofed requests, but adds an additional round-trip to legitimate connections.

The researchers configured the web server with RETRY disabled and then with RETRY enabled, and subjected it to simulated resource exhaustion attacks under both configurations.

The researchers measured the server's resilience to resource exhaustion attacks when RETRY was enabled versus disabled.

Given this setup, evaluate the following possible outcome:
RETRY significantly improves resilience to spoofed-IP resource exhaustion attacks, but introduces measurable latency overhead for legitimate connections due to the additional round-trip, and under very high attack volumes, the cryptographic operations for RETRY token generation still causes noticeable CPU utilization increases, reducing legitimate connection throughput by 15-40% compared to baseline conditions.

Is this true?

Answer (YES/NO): NO